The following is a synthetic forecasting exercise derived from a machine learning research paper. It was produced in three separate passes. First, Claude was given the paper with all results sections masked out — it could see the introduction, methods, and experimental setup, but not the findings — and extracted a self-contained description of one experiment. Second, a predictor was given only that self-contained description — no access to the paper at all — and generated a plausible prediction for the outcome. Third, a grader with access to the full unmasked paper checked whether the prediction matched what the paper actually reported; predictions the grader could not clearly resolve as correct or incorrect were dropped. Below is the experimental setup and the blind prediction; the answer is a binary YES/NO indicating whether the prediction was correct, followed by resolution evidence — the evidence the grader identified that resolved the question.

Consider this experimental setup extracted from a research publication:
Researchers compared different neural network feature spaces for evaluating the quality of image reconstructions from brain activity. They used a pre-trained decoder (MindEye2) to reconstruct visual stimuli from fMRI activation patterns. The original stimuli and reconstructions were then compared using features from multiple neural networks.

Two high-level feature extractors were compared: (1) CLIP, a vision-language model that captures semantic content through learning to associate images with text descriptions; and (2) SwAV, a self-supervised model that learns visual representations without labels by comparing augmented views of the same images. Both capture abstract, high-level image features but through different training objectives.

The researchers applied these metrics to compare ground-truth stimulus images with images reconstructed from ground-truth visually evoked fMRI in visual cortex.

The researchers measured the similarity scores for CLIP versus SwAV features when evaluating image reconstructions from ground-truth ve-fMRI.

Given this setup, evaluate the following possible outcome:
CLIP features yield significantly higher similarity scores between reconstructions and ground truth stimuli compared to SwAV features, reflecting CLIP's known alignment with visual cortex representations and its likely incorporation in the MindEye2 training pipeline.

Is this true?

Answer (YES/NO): NO